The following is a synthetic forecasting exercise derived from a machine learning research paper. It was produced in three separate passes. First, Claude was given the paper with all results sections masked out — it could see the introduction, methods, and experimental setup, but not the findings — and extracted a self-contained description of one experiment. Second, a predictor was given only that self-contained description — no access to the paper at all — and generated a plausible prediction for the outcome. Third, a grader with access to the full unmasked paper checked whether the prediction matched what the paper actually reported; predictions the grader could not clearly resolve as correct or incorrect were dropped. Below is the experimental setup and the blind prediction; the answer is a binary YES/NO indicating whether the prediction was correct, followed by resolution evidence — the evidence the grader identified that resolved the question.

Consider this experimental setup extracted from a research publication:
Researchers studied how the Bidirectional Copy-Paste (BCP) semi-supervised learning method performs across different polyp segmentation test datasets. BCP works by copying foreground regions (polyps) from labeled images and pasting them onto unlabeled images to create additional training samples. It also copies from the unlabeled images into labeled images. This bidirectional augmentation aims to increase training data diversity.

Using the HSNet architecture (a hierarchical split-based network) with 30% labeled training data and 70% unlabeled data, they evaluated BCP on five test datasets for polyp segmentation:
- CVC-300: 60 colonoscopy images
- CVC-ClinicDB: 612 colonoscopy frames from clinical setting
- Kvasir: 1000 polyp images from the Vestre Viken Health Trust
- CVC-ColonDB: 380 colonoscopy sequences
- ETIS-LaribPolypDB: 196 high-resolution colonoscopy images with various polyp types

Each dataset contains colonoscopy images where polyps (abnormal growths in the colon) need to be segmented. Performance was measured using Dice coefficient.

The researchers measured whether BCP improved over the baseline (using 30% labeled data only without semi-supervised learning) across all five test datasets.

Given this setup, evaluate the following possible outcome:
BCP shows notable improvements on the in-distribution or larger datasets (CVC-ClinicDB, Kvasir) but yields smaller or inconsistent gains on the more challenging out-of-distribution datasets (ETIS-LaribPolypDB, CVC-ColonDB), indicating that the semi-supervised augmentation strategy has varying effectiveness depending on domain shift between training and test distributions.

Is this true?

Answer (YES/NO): NO